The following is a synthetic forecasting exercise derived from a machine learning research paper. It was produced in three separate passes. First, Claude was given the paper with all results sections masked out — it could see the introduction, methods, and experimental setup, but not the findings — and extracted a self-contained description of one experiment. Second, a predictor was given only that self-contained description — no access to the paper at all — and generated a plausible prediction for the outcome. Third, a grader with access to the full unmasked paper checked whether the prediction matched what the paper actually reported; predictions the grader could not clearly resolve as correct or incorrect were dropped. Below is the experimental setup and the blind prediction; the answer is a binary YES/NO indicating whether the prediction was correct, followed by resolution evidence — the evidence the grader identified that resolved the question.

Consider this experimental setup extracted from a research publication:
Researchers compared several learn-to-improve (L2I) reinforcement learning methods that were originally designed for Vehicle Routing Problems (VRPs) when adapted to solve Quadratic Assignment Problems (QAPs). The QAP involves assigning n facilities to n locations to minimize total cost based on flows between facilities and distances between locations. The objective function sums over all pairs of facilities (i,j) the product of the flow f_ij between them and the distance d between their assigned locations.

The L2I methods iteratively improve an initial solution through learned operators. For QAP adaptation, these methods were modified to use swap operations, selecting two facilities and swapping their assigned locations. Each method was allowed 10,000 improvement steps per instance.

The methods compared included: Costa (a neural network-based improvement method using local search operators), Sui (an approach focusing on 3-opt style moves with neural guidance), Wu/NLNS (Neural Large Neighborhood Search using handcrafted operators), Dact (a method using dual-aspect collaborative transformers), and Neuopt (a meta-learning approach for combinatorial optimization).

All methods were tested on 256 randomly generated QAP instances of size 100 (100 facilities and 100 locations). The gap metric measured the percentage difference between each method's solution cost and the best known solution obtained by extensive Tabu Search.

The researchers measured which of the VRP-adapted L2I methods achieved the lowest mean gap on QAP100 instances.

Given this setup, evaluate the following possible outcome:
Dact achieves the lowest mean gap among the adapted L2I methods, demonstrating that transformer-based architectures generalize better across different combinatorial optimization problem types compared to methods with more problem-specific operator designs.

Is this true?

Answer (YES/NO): NO